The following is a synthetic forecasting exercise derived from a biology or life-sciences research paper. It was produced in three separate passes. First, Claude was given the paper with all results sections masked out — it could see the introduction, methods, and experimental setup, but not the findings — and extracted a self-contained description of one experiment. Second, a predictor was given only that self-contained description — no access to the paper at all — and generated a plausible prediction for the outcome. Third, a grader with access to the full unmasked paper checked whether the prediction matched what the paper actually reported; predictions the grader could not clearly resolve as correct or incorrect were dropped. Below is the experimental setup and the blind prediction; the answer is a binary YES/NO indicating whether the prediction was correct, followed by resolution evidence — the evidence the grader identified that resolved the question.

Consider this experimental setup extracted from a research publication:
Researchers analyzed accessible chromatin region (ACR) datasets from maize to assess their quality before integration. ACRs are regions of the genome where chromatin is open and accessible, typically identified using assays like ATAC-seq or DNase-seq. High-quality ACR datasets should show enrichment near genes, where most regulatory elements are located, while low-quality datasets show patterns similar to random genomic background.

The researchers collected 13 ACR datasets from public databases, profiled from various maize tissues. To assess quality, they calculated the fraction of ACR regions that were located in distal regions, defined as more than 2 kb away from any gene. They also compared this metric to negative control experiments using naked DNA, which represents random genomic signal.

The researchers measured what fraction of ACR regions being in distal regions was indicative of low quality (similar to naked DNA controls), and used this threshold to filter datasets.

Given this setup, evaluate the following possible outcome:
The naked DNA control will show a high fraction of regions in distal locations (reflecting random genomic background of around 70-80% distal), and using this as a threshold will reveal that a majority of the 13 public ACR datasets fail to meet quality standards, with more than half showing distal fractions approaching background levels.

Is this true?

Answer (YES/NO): NO